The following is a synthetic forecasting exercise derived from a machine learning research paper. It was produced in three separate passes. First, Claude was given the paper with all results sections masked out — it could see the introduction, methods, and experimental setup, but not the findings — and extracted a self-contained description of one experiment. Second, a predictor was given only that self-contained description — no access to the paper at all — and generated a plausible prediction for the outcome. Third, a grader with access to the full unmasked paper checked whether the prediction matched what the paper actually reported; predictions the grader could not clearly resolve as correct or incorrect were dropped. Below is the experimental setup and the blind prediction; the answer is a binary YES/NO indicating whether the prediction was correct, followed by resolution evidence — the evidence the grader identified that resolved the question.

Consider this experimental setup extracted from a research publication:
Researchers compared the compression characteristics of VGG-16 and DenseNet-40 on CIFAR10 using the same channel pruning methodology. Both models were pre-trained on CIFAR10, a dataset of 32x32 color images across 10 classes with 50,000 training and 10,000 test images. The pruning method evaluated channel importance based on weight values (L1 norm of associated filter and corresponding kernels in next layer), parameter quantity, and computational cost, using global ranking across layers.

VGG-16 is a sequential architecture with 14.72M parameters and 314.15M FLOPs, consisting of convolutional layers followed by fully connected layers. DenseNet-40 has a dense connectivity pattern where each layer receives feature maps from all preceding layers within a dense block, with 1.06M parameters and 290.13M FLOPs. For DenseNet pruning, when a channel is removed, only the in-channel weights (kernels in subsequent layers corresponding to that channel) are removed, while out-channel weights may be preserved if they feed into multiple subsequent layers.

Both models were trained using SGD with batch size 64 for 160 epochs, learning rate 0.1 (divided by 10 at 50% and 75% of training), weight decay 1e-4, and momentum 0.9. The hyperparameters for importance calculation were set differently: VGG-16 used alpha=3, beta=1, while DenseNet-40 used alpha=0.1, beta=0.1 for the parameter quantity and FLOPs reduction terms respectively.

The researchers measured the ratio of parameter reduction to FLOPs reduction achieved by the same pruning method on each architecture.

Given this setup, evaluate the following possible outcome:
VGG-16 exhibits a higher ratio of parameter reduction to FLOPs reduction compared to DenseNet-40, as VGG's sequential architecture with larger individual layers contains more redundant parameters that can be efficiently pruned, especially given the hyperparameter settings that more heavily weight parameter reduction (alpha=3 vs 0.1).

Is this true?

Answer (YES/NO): YES